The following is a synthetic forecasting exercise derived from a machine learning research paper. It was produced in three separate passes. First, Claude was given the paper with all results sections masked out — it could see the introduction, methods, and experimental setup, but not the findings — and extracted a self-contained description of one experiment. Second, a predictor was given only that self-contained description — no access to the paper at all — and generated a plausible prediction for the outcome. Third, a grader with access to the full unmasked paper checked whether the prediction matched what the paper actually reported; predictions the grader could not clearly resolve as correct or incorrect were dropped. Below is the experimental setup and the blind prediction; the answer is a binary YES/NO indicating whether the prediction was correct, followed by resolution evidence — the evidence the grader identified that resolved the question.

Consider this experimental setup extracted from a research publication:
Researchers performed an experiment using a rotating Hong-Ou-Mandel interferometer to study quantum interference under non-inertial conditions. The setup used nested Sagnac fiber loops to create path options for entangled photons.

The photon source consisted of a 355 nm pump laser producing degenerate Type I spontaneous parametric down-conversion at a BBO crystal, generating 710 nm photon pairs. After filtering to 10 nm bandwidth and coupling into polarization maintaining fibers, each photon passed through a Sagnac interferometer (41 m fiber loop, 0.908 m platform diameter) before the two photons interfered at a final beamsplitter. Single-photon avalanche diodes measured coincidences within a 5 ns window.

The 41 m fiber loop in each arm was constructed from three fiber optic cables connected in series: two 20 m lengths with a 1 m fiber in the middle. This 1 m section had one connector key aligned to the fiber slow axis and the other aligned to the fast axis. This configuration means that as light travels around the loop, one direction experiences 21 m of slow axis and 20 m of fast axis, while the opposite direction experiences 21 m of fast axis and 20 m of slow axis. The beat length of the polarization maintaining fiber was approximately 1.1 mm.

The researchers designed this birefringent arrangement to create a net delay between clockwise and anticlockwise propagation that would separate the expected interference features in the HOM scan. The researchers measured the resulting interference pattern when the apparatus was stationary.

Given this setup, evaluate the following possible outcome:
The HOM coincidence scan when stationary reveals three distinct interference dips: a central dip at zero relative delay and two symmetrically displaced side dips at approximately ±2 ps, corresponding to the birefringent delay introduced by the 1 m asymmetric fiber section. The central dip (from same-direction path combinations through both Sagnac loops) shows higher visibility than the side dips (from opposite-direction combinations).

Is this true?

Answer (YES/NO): NO